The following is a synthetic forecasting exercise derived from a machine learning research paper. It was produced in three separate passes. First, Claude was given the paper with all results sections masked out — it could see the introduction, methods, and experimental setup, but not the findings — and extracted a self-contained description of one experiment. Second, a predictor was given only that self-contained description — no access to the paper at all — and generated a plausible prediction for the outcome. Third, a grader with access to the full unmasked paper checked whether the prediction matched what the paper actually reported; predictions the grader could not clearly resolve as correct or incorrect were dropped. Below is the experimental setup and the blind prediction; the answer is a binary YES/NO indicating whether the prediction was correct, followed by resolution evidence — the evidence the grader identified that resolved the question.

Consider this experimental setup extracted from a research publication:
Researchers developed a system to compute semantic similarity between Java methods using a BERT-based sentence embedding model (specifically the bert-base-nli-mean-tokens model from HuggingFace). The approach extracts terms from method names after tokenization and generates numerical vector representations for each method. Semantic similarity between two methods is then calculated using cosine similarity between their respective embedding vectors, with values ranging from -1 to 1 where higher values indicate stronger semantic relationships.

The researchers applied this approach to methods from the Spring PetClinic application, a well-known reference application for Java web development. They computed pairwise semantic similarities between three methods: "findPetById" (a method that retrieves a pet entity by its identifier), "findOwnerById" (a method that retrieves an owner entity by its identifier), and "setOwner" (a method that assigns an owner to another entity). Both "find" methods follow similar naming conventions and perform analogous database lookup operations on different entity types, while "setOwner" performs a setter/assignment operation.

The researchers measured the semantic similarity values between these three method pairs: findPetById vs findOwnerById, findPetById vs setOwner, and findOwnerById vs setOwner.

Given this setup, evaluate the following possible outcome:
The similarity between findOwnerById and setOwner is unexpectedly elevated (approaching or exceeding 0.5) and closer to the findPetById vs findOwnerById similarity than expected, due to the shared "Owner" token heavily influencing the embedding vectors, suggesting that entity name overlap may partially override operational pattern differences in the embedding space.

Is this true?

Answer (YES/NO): YES